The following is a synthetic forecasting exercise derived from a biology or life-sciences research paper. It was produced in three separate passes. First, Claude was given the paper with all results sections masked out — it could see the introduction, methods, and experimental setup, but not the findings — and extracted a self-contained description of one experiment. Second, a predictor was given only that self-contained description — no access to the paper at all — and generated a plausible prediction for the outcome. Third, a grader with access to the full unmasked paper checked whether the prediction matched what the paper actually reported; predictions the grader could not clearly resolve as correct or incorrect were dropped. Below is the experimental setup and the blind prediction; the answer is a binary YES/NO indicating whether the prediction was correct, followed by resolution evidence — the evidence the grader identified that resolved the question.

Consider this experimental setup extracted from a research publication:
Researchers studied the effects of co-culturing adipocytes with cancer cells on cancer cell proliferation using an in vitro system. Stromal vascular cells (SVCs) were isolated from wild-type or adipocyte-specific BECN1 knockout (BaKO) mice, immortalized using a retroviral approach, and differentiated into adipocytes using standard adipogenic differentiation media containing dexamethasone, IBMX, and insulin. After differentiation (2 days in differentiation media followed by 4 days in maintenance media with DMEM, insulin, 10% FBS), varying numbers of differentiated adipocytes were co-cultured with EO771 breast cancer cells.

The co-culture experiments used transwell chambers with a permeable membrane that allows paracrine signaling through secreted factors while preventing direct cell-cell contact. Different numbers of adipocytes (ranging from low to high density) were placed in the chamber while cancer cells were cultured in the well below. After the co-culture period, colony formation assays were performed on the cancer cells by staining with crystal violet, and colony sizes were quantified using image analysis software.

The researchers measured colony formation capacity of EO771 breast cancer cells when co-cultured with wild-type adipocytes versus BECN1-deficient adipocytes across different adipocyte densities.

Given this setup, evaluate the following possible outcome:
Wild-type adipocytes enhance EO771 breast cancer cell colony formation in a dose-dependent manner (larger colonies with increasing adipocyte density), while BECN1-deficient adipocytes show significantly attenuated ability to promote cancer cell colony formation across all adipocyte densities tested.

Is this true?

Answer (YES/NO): NO